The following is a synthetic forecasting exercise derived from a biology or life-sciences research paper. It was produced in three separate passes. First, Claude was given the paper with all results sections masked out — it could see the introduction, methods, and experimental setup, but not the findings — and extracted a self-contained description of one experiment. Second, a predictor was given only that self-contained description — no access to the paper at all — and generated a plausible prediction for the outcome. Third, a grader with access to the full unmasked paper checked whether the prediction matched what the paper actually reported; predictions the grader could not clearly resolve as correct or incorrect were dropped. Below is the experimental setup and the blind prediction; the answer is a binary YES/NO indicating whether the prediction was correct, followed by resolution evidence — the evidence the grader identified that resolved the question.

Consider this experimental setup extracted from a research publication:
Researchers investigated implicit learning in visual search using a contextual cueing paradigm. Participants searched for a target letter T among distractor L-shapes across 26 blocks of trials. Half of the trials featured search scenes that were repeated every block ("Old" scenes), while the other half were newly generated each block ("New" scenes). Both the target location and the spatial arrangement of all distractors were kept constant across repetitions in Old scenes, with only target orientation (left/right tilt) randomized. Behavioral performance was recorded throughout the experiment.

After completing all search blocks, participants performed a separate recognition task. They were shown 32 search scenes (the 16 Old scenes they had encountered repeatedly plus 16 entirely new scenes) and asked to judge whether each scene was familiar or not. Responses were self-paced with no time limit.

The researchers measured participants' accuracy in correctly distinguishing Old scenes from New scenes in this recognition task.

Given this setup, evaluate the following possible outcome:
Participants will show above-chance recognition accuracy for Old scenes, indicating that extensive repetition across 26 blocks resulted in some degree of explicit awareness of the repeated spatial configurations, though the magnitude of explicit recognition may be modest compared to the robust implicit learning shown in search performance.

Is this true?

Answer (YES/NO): NO